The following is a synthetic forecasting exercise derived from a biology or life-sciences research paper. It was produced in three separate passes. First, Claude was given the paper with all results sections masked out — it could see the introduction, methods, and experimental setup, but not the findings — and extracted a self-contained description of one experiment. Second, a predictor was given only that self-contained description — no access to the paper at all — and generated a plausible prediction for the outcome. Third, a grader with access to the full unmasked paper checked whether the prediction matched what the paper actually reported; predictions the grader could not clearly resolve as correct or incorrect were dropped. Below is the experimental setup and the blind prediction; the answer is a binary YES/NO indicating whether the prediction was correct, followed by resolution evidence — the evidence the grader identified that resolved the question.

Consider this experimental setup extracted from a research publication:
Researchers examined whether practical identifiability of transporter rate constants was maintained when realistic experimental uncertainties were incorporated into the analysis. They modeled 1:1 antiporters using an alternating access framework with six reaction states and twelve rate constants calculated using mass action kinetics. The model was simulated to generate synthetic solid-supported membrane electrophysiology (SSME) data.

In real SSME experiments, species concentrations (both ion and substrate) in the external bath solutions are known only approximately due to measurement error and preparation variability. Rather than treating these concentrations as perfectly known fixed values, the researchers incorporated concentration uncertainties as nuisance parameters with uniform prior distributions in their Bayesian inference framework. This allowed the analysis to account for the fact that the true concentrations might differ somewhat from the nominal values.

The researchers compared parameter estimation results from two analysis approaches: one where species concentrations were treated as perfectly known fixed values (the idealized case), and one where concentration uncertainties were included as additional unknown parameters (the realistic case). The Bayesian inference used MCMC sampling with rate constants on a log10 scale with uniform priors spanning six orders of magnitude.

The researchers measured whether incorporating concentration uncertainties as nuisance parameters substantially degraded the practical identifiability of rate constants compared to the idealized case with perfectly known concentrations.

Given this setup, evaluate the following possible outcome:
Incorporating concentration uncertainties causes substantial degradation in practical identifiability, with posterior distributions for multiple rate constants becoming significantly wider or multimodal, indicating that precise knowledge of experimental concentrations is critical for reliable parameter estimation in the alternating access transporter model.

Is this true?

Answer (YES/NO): NO